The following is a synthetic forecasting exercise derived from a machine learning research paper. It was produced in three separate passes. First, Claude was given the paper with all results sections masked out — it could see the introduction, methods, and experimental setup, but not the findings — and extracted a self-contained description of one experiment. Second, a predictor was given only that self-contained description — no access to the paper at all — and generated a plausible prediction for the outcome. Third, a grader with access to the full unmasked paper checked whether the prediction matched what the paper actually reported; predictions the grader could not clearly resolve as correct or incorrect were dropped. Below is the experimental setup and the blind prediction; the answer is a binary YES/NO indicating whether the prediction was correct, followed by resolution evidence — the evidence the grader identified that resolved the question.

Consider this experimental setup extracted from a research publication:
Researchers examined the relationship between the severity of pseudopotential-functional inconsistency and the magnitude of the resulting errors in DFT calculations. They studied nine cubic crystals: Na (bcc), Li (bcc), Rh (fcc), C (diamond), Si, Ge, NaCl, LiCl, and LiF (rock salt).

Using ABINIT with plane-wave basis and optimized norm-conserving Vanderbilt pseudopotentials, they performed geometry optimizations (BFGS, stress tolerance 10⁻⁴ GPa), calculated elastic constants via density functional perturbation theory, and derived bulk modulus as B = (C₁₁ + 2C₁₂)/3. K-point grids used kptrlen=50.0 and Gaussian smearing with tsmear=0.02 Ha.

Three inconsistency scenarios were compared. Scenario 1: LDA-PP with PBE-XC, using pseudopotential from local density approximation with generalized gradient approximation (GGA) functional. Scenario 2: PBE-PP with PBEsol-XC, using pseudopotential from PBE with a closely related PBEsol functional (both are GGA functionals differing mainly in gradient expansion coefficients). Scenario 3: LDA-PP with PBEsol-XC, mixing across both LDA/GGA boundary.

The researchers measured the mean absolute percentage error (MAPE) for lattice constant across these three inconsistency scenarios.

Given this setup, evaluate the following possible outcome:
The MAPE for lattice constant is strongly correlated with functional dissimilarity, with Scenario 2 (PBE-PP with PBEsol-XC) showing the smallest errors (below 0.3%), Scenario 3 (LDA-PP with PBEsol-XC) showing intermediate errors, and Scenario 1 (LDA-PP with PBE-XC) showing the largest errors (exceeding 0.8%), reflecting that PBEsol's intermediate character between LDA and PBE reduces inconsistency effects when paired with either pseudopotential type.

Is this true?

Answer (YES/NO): NO